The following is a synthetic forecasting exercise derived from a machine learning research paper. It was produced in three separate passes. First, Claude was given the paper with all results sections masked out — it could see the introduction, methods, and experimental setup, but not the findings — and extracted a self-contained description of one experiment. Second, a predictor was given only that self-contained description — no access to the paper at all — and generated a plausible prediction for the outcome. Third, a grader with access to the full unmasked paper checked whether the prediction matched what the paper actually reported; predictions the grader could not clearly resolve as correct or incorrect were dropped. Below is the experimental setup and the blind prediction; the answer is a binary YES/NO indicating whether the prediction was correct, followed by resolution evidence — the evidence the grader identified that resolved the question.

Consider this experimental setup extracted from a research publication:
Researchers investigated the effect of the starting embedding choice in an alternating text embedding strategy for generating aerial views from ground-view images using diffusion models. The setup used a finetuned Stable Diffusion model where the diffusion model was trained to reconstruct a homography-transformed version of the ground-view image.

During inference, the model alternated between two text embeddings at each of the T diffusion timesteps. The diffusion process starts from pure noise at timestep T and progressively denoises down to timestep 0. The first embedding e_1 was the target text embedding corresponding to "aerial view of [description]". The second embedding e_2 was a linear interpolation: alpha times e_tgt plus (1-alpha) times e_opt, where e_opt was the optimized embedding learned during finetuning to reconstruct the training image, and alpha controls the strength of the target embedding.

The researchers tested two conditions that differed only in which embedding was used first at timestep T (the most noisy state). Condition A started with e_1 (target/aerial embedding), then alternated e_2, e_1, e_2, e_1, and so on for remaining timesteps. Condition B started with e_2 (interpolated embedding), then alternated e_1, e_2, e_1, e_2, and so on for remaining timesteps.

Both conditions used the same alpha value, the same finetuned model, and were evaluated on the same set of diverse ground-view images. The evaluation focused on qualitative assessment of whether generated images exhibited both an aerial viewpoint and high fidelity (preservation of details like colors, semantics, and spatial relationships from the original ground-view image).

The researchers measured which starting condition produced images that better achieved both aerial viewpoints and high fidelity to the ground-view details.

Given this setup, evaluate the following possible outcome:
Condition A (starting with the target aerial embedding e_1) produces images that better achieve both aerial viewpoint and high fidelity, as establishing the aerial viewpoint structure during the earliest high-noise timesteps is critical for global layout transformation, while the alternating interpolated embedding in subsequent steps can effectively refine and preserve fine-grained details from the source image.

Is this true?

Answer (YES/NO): YES